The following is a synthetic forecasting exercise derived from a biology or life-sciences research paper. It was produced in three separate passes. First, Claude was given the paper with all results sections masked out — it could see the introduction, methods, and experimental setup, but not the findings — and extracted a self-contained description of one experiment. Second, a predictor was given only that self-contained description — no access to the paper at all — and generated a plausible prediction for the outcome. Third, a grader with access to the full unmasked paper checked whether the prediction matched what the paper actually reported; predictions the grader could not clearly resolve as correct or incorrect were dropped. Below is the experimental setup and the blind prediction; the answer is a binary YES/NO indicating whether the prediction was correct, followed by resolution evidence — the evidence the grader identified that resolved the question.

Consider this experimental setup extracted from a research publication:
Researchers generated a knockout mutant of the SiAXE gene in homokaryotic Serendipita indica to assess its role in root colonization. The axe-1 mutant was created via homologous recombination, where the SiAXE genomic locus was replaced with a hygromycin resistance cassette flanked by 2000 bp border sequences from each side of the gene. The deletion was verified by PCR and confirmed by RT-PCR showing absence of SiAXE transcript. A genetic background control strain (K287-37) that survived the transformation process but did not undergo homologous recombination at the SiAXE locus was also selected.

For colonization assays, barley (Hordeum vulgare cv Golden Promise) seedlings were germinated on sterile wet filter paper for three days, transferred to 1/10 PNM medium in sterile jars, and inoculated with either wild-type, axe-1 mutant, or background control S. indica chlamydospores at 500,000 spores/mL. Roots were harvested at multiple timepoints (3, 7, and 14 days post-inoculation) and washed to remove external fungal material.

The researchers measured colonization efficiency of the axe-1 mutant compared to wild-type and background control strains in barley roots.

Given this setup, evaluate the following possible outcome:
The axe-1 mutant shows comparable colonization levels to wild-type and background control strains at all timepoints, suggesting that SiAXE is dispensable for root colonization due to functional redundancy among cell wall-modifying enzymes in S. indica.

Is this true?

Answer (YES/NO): NO